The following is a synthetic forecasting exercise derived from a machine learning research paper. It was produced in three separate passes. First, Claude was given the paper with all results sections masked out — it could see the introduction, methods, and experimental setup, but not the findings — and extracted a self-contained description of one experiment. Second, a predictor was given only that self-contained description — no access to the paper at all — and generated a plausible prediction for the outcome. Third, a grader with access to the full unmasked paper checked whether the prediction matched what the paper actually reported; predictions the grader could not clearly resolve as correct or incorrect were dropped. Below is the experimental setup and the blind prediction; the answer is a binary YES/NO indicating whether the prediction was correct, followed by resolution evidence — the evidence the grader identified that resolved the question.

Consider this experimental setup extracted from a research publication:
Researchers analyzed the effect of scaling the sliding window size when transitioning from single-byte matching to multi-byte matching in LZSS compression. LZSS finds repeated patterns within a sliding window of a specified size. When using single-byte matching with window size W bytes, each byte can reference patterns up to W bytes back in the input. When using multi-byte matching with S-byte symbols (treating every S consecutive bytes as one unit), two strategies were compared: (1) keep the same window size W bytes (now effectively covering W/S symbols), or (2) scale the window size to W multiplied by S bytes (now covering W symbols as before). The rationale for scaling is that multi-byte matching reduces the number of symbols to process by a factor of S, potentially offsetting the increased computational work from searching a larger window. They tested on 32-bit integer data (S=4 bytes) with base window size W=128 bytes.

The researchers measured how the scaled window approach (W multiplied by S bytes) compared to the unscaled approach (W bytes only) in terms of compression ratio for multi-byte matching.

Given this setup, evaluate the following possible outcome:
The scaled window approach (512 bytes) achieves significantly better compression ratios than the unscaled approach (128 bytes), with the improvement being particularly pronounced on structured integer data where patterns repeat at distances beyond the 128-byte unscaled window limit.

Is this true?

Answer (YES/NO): NO